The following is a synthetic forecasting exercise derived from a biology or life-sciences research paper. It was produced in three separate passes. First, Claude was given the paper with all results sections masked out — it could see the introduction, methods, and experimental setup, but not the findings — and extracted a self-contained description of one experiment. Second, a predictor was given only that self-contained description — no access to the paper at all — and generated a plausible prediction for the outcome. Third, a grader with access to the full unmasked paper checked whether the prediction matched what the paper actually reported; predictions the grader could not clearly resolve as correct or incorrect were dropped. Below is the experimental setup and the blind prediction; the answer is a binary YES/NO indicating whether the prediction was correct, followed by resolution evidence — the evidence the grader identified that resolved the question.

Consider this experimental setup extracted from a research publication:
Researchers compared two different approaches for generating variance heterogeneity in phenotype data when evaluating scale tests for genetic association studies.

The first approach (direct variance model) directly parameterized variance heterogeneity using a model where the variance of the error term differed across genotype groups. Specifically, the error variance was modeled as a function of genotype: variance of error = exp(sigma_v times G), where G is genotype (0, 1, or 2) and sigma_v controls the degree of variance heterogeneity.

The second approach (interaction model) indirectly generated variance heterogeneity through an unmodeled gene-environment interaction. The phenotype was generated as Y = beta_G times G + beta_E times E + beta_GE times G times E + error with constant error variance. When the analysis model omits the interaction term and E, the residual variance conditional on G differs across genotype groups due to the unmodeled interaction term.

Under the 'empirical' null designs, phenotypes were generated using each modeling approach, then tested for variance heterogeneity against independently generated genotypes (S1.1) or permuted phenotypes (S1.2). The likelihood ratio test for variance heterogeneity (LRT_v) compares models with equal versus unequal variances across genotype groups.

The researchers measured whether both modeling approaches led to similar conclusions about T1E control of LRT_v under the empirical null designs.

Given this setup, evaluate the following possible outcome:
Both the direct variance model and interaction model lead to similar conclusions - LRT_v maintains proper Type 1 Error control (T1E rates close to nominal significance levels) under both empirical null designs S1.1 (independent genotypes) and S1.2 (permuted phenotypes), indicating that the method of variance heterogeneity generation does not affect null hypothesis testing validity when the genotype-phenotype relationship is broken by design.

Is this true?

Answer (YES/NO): NO